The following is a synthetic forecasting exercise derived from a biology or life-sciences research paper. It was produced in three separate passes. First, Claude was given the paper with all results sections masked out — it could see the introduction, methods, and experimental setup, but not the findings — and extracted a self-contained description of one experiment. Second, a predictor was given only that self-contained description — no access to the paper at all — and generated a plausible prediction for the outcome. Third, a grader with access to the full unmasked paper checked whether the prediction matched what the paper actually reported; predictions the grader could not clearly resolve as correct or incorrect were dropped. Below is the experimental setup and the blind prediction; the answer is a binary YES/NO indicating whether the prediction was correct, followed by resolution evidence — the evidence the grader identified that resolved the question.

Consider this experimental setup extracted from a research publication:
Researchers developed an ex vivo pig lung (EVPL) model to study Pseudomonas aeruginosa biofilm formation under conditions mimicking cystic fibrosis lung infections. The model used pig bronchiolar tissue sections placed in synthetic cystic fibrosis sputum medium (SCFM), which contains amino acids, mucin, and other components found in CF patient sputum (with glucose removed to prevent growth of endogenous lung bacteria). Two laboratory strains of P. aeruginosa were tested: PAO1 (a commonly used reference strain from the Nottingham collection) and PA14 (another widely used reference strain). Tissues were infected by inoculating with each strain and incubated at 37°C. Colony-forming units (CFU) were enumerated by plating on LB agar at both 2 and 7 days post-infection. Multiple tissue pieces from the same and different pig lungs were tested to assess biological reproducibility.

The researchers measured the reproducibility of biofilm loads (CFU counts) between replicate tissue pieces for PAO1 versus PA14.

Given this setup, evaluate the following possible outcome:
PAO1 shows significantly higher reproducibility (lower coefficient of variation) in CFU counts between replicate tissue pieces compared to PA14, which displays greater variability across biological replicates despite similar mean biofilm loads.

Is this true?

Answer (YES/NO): NO